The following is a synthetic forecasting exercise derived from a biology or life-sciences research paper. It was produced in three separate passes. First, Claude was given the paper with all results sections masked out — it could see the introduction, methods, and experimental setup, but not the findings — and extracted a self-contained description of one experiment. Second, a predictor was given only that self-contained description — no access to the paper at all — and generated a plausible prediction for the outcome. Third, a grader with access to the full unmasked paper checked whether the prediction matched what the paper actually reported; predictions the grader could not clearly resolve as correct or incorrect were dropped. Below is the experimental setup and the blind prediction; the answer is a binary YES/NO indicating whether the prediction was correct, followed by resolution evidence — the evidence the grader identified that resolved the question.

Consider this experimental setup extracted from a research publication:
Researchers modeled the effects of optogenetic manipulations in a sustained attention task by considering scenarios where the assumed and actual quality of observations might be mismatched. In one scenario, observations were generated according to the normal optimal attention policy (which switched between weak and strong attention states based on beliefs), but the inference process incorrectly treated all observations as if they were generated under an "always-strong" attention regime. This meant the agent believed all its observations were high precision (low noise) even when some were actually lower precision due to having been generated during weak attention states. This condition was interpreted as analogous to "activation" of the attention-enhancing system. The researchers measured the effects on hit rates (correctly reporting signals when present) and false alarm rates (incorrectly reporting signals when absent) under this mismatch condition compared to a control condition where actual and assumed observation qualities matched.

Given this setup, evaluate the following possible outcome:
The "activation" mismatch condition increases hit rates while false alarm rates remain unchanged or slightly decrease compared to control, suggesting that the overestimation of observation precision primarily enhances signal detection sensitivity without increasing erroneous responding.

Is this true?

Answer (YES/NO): NO